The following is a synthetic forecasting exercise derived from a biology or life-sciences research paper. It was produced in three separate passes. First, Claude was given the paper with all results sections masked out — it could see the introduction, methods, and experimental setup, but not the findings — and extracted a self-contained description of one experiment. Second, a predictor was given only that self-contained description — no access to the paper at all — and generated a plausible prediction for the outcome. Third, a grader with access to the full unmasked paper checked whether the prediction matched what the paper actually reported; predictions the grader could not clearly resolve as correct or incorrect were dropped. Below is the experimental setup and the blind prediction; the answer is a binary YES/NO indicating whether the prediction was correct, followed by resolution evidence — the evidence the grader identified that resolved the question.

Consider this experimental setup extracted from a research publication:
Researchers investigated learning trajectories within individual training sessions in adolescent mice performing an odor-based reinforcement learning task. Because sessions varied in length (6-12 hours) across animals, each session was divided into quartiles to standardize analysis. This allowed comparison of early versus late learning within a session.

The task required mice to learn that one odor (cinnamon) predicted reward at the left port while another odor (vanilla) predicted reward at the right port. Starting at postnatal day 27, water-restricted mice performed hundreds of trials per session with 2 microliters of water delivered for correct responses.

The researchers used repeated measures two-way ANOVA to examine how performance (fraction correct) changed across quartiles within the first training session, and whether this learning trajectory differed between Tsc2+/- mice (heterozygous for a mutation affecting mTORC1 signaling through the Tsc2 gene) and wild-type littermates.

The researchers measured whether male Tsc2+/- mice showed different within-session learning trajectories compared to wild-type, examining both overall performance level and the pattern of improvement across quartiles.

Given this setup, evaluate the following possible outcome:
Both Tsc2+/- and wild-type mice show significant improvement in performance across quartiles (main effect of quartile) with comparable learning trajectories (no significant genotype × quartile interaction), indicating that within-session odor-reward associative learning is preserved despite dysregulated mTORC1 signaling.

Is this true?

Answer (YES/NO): NO